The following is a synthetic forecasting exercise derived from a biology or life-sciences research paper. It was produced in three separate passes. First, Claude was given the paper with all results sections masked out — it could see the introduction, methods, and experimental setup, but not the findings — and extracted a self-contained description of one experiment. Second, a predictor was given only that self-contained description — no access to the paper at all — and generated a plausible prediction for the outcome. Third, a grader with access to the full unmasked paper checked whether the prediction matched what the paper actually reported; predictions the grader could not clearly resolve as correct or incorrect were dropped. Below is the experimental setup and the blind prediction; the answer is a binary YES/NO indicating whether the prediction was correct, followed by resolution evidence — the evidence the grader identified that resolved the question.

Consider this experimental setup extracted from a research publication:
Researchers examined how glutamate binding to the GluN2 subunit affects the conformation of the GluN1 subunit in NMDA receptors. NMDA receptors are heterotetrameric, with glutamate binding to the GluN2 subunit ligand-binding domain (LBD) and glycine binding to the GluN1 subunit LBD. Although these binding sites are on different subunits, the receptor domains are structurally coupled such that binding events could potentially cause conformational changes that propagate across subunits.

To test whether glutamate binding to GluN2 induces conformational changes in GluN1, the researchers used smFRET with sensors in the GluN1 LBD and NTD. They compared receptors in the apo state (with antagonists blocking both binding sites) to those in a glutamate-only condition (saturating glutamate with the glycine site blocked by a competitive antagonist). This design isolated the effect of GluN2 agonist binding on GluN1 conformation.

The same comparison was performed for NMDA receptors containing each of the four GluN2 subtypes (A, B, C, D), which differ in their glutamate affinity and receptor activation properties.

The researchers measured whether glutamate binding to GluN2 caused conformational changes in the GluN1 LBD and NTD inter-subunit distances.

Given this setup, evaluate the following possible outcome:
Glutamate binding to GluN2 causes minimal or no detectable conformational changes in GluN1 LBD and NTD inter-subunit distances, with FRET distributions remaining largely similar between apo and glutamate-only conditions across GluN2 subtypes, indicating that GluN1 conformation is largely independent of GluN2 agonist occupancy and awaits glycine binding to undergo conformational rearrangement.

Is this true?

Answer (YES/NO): NO